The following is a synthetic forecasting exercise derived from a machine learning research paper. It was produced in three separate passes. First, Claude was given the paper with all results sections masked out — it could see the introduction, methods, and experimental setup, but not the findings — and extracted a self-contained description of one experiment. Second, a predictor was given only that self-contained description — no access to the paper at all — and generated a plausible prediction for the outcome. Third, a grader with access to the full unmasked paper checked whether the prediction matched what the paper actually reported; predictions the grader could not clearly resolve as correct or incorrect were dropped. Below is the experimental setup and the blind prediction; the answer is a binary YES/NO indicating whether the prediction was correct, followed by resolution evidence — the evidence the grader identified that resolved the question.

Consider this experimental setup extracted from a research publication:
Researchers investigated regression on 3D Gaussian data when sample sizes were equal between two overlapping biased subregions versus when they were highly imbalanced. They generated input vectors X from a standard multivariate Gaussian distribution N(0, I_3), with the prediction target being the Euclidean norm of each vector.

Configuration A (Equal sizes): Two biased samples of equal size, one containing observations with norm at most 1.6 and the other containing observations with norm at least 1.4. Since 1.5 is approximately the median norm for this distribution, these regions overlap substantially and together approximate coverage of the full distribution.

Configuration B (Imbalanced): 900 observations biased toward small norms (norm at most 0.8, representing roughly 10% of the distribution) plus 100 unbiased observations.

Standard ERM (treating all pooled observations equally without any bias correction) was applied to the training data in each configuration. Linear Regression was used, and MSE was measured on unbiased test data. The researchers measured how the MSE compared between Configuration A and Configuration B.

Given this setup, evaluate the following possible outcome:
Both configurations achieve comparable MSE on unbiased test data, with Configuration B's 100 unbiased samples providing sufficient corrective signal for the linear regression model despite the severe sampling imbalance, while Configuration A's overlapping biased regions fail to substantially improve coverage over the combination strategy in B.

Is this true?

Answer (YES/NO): NO